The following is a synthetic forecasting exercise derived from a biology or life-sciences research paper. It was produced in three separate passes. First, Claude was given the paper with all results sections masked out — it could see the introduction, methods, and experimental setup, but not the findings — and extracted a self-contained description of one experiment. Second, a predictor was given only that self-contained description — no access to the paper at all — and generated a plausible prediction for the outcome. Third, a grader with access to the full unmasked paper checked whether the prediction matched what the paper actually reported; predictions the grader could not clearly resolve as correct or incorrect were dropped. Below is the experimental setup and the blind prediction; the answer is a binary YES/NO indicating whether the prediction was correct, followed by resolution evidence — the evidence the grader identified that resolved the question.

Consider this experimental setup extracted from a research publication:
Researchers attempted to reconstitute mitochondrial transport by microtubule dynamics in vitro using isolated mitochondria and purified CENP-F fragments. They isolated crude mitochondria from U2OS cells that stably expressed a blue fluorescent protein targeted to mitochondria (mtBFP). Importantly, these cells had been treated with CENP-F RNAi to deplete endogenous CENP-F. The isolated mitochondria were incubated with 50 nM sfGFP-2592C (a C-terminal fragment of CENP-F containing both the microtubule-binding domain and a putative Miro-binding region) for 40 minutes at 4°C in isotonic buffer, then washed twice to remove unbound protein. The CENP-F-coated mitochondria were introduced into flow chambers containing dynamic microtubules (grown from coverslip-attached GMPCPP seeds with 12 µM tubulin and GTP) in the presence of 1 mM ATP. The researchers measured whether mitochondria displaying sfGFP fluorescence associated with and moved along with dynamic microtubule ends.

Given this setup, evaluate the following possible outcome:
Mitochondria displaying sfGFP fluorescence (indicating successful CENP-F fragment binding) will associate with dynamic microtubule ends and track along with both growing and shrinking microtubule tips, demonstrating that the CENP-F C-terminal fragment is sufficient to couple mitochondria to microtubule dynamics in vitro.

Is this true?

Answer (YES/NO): YES